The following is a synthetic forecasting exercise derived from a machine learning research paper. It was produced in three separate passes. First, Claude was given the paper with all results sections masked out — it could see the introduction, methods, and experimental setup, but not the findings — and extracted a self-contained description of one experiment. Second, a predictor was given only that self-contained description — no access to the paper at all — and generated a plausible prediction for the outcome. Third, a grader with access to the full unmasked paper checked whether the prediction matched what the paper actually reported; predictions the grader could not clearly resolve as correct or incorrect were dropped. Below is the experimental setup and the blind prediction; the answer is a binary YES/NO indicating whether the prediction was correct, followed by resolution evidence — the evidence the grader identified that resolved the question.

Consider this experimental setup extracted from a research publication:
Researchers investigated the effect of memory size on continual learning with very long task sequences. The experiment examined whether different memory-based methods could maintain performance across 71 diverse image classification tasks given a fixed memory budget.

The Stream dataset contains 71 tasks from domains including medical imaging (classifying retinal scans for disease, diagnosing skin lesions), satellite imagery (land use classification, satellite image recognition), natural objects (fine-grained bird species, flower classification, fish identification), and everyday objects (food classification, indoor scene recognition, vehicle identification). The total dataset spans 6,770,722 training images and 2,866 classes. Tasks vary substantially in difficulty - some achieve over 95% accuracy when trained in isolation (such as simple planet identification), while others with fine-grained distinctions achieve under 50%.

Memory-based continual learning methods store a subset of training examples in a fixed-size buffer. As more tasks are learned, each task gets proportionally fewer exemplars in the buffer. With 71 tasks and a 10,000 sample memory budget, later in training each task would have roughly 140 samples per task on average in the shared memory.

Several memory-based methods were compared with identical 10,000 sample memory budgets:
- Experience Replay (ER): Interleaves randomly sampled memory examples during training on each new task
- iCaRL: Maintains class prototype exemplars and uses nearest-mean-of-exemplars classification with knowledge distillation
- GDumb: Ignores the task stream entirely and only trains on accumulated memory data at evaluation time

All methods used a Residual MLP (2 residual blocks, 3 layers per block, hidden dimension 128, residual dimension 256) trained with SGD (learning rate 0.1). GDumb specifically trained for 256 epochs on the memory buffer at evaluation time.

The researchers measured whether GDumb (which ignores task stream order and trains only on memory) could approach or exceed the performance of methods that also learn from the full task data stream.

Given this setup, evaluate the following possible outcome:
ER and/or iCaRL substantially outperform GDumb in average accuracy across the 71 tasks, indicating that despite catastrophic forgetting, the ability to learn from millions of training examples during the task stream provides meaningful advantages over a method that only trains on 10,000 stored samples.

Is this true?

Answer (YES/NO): NO